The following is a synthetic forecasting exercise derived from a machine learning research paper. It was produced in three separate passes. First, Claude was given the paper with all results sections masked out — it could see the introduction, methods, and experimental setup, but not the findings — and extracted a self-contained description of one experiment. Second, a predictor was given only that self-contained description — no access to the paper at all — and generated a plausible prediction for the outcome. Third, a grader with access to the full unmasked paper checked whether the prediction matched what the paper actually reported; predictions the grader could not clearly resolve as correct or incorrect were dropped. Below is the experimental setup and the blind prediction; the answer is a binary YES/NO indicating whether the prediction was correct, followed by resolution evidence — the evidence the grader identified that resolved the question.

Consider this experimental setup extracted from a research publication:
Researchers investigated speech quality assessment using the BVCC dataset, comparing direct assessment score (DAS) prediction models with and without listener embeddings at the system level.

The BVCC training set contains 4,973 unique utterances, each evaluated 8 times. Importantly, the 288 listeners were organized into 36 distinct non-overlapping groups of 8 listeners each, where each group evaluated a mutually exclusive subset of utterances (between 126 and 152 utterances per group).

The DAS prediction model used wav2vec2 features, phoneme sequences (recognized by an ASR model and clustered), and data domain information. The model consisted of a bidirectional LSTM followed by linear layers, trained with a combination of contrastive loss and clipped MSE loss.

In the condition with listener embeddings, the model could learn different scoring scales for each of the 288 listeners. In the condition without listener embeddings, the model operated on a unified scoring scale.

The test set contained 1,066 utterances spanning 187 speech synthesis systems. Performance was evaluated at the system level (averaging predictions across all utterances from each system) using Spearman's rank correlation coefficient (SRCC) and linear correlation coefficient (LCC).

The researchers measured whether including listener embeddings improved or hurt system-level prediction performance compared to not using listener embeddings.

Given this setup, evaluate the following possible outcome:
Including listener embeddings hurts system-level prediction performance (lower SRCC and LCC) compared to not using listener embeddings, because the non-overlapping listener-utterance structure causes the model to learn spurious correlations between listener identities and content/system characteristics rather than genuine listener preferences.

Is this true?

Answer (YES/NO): NO